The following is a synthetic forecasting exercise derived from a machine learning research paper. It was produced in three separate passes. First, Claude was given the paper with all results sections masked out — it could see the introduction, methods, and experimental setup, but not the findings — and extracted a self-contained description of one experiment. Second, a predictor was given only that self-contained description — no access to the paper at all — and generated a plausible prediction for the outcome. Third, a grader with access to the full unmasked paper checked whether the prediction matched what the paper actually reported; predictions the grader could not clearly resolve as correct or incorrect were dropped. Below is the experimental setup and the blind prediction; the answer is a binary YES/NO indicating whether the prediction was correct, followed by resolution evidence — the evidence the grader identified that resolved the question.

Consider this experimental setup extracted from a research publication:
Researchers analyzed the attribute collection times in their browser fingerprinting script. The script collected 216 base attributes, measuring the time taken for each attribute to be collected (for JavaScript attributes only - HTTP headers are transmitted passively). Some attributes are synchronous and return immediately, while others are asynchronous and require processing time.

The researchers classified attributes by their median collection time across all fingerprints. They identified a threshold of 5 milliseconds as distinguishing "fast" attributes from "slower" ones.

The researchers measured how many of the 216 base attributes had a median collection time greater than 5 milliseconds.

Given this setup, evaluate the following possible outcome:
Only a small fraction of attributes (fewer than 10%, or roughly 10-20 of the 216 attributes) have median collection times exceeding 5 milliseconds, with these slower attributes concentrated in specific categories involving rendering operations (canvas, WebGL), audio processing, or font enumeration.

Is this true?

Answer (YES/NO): NO